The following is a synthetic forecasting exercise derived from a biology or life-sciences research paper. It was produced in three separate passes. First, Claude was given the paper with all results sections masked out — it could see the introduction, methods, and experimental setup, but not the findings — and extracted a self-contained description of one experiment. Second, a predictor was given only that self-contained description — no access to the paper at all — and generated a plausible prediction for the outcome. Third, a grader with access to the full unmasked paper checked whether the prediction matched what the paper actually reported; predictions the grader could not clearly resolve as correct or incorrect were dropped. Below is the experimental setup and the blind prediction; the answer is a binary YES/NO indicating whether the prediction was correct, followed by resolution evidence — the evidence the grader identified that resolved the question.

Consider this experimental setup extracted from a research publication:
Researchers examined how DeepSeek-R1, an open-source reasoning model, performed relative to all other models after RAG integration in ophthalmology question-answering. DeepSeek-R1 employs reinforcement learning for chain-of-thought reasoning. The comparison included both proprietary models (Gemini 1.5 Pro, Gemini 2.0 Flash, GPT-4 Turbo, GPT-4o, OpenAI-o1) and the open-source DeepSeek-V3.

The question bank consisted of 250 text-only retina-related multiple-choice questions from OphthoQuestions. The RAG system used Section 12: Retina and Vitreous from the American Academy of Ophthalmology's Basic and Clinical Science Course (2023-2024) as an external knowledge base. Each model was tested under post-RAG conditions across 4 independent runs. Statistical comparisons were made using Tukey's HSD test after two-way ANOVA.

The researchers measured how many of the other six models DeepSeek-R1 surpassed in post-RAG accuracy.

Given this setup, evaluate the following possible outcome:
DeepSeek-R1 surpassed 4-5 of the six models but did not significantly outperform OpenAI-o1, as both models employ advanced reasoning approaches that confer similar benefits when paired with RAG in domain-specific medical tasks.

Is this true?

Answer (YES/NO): YES